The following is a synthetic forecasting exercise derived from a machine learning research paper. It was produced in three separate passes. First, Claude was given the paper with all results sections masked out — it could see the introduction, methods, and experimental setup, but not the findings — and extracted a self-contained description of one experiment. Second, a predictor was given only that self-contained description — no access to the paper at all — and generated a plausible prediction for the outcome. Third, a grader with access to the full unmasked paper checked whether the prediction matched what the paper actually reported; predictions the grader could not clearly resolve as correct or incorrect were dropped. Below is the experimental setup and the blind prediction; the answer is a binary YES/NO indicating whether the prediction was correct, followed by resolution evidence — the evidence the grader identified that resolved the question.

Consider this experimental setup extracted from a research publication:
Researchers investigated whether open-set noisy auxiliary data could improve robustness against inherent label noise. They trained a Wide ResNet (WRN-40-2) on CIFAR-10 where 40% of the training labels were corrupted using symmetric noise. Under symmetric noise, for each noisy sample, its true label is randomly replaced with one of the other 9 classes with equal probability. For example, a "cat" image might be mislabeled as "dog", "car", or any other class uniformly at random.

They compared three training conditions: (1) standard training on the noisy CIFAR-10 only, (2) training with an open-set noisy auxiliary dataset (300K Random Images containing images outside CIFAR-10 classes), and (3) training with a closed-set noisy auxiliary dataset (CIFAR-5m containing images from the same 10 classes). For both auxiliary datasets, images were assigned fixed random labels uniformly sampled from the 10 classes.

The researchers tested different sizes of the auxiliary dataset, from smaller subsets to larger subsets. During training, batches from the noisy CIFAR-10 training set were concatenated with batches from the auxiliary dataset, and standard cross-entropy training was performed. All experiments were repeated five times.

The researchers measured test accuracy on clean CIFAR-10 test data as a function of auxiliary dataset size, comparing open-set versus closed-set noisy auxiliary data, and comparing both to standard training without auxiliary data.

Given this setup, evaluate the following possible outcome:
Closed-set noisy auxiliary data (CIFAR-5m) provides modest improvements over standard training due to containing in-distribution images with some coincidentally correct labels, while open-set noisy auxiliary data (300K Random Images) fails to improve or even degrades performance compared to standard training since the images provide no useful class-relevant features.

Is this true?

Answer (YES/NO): NO